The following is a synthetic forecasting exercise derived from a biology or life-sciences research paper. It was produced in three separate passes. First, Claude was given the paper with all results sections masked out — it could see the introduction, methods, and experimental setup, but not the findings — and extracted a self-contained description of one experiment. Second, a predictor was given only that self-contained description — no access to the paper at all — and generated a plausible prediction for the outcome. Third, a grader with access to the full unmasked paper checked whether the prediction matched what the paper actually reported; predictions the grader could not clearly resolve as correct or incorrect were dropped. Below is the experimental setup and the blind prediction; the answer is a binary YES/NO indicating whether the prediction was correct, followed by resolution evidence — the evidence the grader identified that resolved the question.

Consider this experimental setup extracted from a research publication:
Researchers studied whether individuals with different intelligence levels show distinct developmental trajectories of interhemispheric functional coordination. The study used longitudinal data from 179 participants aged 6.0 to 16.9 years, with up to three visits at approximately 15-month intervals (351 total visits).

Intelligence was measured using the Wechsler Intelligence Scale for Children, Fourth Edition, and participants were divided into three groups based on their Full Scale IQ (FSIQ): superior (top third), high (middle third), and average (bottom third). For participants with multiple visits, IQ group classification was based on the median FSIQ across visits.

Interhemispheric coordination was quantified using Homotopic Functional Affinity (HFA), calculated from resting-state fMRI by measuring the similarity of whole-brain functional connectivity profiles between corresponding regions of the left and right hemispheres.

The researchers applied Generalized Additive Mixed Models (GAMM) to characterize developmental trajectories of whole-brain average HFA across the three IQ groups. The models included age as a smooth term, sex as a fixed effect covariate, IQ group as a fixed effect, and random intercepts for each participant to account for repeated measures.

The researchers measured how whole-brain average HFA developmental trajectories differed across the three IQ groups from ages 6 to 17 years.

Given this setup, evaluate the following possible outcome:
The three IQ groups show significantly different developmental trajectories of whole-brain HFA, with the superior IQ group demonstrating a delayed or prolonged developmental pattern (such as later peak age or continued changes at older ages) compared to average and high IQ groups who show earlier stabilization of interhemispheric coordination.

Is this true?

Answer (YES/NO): NO